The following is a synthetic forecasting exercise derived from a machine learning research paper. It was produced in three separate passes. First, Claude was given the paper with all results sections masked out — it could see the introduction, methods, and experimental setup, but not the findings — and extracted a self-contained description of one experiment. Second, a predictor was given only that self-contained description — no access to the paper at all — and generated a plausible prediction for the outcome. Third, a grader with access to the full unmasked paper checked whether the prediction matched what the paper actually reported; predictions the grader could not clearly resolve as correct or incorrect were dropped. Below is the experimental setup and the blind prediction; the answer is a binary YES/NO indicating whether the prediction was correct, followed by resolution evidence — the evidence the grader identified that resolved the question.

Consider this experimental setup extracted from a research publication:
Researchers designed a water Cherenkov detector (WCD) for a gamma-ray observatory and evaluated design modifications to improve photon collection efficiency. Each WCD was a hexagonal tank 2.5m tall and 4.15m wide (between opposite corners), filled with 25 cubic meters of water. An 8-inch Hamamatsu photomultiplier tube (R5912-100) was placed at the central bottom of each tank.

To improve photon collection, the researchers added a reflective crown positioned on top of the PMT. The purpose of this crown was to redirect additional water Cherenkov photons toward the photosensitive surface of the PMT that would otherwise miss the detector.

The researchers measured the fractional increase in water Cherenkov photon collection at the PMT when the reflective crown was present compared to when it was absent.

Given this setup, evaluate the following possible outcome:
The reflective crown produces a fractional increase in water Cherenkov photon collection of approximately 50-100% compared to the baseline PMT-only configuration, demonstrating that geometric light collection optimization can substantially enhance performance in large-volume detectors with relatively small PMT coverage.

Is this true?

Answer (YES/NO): NO